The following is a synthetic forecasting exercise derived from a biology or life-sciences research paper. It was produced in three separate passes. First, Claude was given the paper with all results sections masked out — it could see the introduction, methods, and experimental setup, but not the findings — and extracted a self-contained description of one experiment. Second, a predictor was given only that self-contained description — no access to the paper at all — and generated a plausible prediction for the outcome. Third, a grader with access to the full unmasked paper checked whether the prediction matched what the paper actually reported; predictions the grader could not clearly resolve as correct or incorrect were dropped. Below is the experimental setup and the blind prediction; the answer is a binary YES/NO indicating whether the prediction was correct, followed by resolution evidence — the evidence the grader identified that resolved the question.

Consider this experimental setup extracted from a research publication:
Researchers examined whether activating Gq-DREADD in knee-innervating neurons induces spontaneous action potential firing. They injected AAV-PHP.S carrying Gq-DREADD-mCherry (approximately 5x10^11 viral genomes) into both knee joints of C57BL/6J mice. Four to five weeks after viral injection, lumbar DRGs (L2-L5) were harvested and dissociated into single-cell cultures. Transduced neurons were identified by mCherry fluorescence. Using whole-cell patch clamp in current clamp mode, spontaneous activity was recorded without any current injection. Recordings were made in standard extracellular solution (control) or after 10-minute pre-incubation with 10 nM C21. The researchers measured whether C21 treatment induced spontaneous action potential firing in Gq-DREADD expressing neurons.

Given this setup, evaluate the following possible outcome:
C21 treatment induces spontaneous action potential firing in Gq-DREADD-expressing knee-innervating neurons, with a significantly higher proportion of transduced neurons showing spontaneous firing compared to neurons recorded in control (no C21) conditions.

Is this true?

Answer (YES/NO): YES